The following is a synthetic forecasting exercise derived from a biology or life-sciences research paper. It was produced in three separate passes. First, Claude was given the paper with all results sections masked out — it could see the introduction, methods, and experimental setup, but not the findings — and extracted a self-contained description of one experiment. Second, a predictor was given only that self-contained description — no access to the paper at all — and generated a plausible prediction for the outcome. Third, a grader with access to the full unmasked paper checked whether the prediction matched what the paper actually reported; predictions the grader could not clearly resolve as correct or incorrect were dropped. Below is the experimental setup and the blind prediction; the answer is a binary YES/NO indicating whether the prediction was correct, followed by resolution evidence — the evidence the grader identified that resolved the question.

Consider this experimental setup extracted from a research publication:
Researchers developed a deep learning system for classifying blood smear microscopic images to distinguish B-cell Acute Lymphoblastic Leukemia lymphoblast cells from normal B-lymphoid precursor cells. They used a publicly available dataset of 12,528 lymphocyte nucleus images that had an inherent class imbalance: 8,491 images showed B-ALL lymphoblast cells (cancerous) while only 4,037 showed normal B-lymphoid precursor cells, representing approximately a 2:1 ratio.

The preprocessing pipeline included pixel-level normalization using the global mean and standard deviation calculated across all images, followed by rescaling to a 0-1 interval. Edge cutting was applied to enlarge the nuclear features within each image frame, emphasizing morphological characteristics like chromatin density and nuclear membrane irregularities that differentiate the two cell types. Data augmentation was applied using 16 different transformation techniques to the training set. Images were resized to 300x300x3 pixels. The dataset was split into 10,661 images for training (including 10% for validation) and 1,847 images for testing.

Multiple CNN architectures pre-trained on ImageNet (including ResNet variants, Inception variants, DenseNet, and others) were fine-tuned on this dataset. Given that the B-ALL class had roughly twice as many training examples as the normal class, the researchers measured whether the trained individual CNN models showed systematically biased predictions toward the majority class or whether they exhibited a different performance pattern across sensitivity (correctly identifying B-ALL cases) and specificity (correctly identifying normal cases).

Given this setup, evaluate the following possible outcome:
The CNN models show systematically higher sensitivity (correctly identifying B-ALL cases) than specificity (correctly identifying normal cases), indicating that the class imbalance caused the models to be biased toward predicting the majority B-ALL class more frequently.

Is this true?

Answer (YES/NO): NO